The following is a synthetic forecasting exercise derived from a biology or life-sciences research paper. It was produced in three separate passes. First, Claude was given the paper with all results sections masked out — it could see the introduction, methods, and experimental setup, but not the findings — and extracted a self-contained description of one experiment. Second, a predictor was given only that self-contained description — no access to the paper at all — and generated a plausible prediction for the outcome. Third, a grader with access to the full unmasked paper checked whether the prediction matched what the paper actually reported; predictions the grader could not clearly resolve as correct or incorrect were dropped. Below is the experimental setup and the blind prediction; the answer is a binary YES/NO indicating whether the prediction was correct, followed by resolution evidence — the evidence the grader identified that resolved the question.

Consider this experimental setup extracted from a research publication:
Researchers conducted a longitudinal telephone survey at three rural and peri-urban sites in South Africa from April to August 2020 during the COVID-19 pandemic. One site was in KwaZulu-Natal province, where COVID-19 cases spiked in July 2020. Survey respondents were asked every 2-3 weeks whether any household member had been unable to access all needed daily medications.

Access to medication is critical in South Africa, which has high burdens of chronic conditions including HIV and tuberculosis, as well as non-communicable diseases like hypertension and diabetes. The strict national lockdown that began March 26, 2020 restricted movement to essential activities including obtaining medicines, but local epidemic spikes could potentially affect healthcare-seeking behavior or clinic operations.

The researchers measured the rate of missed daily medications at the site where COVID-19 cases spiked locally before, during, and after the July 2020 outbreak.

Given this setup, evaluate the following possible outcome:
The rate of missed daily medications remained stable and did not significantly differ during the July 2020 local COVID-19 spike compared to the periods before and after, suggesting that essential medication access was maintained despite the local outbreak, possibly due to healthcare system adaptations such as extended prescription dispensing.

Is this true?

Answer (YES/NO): NO